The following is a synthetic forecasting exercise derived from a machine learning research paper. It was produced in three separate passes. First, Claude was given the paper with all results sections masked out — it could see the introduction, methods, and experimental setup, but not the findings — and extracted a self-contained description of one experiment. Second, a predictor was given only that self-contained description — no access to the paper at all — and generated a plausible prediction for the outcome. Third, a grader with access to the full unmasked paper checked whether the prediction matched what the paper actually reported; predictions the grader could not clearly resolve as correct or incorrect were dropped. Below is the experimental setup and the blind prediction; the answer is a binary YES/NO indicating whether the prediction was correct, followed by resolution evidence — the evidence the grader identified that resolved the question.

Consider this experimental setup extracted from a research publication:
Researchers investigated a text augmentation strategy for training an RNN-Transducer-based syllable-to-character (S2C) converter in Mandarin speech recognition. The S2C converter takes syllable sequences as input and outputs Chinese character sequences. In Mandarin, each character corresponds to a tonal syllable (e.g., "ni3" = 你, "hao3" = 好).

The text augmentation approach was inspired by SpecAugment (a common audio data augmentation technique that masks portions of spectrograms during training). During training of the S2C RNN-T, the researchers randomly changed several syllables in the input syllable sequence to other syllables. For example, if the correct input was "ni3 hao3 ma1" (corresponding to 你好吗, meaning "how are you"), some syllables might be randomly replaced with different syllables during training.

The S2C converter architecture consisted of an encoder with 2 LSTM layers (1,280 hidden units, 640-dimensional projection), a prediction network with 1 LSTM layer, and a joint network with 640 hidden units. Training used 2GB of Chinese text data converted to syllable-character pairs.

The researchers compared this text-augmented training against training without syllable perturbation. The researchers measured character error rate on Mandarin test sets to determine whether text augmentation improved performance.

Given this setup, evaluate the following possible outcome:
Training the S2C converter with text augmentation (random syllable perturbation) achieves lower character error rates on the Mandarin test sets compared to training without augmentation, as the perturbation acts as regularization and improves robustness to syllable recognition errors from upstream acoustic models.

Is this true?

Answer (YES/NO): YES